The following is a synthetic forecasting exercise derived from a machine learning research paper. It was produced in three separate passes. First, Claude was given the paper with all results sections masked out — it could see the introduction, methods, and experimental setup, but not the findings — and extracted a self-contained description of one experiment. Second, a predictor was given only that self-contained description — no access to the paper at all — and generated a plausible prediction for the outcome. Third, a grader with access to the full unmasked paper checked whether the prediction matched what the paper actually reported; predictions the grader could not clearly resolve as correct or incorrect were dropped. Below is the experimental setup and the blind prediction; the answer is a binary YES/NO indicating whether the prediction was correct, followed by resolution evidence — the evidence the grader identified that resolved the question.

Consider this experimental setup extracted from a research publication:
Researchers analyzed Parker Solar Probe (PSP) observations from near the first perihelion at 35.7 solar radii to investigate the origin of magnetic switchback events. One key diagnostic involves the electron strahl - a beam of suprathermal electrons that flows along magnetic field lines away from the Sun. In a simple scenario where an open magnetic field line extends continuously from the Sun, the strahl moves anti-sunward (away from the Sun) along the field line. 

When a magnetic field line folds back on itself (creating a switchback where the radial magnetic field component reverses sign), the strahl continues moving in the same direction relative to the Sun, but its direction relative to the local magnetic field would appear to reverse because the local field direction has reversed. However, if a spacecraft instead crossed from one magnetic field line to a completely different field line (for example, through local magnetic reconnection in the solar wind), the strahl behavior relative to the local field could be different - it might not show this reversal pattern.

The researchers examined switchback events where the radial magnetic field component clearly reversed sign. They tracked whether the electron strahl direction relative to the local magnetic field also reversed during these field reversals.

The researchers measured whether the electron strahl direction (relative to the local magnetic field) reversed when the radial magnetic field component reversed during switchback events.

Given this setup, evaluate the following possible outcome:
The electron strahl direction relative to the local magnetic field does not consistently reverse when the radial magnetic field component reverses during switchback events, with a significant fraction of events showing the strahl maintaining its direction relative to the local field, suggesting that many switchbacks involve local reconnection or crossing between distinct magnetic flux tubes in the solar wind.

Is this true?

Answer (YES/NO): NO